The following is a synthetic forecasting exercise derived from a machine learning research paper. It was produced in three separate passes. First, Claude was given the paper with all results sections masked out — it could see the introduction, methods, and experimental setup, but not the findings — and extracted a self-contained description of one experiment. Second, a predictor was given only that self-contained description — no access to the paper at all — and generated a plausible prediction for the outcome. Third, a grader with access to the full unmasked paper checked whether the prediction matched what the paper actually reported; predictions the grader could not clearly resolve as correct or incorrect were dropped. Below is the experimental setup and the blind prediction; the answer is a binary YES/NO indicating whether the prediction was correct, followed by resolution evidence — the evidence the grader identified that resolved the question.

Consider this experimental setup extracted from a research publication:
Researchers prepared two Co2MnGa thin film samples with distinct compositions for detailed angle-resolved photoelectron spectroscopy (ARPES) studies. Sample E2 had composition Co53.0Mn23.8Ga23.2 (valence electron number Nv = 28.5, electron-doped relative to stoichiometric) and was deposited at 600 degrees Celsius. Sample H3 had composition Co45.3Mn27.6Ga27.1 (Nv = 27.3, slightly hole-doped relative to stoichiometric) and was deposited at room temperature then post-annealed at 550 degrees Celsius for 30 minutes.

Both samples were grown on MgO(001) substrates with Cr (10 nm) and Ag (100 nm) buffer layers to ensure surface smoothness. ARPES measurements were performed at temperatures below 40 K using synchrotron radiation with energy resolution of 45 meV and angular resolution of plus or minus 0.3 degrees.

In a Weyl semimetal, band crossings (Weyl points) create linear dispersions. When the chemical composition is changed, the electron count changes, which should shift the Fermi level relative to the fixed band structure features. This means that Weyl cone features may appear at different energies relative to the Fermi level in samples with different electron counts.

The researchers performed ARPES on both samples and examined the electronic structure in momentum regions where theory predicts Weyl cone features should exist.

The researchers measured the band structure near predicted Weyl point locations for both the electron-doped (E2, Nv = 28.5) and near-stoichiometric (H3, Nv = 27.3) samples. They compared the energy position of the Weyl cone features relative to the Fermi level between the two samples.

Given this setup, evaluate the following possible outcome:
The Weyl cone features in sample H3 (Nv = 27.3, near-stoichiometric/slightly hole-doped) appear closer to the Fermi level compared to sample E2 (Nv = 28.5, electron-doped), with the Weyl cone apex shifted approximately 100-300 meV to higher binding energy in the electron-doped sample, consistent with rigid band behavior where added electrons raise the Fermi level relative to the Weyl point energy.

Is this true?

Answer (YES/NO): NO